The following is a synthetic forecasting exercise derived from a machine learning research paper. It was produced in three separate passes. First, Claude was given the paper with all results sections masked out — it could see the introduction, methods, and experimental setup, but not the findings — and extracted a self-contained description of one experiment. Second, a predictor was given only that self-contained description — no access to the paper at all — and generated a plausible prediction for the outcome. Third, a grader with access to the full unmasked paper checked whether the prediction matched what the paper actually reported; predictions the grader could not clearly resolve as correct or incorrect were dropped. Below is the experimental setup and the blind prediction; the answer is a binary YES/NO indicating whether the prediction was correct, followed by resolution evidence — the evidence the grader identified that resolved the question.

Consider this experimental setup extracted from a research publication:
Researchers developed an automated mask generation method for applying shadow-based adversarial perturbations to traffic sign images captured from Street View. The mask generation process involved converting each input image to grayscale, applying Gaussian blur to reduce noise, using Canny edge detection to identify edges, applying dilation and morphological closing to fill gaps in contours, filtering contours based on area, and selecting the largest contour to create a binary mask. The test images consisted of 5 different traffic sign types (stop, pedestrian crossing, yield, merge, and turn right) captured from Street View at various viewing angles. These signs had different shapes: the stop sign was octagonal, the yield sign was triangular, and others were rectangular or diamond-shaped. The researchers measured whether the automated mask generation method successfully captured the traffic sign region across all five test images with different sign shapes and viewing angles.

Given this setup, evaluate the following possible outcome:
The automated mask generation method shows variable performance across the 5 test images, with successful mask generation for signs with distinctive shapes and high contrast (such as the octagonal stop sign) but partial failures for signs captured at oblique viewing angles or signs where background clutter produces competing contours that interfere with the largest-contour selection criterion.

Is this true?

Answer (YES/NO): NO